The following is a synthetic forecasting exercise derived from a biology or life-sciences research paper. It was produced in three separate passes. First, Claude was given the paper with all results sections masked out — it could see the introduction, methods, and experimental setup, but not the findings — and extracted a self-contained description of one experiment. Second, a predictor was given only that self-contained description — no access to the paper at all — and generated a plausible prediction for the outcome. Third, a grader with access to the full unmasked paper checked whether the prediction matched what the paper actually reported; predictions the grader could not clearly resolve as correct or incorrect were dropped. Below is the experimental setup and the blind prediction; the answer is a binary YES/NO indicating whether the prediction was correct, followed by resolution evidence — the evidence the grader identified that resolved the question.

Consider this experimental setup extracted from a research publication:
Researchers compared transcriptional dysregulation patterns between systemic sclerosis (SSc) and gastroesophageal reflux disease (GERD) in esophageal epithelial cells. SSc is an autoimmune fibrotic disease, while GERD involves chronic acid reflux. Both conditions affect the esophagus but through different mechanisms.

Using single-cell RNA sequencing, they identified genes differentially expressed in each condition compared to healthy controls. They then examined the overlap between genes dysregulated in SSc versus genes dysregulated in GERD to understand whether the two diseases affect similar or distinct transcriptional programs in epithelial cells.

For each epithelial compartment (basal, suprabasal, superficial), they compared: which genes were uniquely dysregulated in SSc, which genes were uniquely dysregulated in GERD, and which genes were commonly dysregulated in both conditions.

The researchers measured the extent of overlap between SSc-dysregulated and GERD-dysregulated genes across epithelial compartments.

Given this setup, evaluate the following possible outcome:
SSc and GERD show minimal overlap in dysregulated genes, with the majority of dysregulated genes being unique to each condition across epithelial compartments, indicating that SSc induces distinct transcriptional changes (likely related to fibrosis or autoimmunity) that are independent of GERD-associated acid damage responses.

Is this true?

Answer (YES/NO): NO